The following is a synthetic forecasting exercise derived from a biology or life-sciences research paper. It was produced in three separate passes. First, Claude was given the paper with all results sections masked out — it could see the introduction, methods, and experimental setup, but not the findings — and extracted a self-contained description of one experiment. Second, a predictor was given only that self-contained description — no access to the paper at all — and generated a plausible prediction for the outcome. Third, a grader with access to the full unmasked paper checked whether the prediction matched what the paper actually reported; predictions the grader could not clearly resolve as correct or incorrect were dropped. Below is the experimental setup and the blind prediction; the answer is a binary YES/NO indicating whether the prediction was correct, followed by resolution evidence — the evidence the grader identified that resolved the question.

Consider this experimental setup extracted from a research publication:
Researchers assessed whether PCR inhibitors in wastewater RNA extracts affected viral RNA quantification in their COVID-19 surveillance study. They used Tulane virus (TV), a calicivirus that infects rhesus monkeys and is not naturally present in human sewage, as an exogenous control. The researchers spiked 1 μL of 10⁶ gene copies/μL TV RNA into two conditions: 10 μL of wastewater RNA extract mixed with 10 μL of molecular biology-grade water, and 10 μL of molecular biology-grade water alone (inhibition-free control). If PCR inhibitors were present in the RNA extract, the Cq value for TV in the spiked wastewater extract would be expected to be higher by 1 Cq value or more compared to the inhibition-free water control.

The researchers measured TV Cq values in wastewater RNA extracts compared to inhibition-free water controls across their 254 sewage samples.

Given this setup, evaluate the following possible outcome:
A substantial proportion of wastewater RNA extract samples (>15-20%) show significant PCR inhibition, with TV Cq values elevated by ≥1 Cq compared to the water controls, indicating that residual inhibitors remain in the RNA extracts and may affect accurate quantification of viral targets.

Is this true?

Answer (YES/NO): NO